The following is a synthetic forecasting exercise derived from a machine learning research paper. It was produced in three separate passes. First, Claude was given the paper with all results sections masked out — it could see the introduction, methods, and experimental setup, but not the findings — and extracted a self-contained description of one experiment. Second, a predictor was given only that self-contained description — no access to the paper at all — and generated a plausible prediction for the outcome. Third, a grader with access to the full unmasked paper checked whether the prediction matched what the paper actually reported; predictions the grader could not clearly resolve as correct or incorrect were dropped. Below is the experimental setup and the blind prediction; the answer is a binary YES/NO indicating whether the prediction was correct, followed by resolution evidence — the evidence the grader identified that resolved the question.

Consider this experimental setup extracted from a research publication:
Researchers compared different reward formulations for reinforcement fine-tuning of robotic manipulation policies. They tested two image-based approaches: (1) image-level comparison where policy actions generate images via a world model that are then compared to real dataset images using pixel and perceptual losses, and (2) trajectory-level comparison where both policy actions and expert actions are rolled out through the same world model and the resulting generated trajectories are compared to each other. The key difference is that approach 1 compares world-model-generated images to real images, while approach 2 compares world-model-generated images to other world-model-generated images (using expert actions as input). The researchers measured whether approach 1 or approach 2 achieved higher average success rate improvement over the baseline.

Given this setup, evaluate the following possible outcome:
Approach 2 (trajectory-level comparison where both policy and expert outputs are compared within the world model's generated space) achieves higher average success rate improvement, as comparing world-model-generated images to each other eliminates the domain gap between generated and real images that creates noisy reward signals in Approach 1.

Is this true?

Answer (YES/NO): YES